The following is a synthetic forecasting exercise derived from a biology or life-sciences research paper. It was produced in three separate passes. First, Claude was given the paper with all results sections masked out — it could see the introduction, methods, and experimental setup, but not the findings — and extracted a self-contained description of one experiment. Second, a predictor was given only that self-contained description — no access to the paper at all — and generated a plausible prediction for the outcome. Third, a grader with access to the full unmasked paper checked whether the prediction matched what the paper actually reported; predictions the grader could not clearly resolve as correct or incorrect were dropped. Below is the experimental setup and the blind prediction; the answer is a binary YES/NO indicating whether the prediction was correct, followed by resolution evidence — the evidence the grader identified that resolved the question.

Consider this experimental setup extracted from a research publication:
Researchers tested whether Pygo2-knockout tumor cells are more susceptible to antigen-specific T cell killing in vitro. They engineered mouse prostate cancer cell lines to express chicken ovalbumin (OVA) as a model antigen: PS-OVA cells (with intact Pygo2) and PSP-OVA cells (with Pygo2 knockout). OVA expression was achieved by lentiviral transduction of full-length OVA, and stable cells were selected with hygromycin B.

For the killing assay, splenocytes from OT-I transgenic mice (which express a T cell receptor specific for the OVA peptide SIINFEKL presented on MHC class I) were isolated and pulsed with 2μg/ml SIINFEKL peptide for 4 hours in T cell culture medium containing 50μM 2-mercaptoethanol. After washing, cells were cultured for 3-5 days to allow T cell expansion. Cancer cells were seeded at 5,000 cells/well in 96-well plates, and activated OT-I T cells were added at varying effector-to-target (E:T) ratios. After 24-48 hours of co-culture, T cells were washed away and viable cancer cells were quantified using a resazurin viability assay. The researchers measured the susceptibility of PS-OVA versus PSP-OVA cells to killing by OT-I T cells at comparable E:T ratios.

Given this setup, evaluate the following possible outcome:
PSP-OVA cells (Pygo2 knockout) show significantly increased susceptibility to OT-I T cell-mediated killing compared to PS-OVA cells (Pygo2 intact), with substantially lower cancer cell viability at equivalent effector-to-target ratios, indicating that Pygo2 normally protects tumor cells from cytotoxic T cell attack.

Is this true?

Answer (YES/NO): YES